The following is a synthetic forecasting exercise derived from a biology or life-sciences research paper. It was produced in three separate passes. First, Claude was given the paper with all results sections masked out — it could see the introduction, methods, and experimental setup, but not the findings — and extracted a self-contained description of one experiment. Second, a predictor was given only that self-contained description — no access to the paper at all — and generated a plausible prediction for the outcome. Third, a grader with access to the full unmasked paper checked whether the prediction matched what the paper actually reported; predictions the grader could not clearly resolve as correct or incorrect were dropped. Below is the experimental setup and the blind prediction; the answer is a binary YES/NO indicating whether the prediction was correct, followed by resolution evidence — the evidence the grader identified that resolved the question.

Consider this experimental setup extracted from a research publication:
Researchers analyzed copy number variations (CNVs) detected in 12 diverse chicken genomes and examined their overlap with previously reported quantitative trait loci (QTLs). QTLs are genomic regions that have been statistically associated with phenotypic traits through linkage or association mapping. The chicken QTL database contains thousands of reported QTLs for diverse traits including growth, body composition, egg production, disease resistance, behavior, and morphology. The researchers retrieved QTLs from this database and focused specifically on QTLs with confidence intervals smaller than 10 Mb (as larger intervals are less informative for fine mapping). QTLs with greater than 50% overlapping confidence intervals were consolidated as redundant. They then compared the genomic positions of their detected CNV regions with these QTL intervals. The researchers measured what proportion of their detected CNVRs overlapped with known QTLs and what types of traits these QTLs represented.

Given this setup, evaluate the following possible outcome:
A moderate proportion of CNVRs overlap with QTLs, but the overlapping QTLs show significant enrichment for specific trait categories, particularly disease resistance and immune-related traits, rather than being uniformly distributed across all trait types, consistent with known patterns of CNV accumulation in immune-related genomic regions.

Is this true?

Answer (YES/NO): NO